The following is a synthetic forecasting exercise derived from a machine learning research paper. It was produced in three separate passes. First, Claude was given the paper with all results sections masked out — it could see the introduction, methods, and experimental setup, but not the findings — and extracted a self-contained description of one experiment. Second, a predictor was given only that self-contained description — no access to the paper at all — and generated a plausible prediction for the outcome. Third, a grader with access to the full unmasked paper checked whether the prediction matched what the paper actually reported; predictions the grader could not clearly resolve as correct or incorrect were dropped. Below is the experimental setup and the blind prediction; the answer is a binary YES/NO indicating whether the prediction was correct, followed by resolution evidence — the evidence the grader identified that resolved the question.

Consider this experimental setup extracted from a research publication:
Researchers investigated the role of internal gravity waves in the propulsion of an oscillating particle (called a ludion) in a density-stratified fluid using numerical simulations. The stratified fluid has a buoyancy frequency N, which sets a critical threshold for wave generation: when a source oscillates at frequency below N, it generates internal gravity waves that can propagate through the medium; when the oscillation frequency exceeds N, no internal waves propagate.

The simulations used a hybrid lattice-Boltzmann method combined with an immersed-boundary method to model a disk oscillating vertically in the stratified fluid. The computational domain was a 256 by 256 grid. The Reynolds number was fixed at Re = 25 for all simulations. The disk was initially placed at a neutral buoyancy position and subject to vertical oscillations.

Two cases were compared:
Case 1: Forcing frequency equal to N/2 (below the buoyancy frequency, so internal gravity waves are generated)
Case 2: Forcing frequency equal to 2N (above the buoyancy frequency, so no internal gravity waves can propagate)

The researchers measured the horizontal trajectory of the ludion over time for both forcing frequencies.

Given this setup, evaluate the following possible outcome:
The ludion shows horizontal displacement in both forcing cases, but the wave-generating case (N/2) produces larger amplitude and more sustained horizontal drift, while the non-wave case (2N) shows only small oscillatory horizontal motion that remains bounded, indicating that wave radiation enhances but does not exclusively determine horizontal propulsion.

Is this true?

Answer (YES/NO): NO